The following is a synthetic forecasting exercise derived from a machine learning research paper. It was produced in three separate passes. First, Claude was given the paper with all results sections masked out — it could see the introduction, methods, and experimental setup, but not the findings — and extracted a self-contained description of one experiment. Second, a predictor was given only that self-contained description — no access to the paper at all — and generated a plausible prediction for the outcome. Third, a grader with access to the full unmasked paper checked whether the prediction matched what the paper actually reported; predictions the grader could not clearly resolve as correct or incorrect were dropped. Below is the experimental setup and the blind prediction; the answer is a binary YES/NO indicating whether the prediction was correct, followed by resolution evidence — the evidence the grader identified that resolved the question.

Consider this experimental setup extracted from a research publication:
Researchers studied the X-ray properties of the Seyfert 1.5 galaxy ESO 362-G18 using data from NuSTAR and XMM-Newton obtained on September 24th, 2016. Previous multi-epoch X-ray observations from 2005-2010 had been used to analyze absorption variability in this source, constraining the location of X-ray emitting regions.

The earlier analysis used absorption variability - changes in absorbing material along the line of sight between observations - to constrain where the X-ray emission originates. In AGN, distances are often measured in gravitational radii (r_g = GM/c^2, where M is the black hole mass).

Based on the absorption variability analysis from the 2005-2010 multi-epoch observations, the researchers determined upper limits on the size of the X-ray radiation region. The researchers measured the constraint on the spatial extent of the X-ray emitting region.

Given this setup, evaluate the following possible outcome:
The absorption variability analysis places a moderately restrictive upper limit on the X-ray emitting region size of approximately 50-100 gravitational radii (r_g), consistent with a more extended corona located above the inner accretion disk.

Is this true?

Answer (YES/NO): YES